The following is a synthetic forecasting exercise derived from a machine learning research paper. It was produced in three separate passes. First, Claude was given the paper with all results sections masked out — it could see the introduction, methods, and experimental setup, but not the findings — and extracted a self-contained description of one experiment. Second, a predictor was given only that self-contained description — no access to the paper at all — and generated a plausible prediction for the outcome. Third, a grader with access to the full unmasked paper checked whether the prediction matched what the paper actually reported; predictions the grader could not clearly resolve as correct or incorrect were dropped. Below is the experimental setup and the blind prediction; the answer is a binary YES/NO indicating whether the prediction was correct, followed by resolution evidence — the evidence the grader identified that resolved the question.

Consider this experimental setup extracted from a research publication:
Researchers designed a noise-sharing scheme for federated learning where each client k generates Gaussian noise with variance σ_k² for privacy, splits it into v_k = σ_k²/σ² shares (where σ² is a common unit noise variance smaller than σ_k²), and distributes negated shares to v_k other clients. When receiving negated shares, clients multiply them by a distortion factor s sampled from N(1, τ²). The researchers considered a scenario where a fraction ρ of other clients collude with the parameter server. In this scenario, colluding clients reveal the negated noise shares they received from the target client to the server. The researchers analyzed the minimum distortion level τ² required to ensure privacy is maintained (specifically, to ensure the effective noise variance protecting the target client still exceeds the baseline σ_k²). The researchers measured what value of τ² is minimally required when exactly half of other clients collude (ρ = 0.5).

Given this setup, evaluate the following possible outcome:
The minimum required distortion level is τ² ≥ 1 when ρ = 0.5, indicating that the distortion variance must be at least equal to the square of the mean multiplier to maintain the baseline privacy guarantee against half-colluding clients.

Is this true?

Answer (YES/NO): NO